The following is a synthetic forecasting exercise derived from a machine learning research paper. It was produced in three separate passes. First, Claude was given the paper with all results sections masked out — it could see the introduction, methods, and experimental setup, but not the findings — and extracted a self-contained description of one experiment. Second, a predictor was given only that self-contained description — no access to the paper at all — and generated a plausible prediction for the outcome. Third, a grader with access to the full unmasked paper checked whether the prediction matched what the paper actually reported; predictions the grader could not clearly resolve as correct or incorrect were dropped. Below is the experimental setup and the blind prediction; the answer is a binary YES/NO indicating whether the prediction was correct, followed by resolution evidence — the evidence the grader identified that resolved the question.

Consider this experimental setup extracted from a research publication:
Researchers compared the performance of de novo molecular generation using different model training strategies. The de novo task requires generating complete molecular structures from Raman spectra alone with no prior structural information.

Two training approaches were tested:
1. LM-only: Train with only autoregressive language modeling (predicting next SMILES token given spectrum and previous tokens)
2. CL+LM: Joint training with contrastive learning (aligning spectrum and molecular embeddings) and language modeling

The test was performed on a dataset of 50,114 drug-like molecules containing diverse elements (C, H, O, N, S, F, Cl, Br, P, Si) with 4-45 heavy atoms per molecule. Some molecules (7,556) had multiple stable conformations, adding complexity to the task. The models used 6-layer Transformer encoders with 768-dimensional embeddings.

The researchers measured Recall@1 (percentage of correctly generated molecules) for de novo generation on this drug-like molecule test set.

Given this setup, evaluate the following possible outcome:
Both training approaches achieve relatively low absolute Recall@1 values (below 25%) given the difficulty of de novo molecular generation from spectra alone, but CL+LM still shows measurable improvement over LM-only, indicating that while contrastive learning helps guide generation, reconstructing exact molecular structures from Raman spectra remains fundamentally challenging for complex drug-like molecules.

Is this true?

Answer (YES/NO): NO